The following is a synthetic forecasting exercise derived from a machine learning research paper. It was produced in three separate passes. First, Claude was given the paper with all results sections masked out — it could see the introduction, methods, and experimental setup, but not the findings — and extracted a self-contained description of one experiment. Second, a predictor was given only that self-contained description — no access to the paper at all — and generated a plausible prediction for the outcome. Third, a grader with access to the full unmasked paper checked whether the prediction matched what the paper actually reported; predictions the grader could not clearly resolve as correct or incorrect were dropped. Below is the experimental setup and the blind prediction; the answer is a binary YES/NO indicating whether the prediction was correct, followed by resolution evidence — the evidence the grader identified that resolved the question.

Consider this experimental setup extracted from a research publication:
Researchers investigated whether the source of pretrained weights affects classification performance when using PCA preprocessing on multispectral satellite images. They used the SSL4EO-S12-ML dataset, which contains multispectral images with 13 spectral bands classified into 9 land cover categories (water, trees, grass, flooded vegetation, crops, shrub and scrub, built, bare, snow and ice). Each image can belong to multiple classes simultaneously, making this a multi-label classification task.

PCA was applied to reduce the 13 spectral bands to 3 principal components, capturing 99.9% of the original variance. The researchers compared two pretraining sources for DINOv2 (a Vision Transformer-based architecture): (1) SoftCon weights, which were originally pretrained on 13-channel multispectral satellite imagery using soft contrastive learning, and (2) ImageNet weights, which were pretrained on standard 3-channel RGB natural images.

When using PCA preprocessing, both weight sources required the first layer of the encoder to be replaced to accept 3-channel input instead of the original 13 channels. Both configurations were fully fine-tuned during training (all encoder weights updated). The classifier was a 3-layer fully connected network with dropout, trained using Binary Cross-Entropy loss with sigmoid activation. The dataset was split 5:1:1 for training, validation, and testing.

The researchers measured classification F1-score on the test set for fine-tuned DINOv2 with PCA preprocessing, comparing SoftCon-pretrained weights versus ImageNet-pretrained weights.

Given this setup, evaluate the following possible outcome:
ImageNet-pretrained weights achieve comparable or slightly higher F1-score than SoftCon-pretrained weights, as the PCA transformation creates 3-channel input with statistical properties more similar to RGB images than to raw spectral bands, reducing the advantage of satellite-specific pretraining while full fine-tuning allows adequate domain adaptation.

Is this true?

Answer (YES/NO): YES